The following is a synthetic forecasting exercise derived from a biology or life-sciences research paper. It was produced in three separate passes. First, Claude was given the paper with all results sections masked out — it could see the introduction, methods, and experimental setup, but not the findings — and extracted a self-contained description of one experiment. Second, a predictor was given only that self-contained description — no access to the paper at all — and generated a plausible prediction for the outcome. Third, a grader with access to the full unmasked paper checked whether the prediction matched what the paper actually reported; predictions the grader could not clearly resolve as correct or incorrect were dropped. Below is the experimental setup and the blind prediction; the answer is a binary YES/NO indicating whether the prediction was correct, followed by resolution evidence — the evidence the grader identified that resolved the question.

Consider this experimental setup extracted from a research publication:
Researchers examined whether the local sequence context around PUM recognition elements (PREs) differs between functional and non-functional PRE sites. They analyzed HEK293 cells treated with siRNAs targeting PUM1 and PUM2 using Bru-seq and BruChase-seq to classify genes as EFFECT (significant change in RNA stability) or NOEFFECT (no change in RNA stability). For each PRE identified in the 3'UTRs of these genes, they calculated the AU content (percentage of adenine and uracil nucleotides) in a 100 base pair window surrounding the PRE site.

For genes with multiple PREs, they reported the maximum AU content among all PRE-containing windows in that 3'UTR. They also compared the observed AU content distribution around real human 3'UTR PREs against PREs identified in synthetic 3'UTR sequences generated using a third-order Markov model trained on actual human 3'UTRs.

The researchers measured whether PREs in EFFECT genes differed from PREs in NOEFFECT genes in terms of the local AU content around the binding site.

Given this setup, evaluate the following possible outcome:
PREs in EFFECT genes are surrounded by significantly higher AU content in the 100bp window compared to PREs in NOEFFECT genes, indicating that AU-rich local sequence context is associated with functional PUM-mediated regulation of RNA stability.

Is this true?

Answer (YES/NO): YES